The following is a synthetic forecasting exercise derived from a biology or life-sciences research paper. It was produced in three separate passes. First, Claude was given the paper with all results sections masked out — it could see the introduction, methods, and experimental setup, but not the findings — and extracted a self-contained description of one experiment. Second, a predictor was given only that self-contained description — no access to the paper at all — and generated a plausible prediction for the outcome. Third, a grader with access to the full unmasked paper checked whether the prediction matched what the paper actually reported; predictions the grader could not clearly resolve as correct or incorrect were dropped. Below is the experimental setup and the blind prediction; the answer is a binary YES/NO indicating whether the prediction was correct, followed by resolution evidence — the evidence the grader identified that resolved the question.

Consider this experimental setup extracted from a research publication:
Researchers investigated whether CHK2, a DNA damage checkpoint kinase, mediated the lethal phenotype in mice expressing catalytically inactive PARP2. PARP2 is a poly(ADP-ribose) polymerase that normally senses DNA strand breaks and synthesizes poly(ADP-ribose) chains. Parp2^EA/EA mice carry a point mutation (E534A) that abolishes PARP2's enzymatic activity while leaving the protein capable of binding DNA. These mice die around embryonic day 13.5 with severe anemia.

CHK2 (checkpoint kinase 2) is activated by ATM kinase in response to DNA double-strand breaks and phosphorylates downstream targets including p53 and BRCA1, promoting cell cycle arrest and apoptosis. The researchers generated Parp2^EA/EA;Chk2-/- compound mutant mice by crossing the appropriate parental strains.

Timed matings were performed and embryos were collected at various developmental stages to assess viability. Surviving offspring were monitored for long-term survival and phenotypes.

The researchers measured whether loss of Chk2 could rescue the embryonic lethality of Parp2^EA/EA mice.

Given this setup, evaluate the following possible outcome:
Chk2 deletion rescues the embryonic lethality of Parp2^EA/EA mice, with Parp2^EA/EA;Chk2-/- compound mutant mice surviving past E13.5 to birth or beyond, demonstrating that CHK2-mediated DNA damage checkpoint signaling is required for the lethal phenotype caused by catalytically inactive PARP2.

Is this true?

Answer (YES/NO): YES